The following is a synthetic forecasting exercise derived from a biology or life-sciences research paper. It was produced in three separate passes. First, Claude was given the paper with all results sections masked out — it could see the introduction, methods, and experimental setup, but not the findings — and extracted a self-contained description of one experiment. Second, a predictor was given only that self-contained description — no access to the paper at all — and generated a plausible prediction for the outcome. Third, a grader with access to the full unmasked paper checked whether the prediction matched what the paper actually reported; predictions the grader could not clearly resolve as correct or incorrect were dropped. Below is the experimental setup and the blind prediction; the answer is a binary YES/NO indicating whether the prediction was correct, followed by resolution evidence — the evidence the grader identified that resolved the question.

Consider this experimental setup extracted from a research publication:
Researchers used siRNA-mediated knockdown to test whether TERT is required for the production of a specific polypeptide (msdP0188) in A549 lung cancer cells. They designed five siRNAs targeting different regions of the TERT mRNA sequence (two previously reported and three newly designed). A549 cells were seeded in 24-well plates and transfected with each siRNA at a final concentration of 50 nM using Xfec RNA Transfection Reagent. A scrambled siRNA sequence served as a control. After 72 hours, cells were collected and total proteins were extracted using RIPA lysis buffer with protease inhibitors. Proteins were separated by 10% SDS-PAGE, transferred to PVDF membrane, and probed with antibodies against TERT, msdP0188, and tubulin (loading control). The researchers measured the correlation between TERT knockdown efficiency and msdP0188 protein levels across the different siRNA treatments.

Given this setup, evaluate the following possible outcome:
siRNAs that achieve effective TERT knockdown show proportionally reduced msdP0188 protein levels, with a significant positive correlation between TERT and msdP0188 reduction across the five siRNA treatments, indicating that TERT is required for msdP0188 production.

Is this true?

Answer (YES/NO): NO